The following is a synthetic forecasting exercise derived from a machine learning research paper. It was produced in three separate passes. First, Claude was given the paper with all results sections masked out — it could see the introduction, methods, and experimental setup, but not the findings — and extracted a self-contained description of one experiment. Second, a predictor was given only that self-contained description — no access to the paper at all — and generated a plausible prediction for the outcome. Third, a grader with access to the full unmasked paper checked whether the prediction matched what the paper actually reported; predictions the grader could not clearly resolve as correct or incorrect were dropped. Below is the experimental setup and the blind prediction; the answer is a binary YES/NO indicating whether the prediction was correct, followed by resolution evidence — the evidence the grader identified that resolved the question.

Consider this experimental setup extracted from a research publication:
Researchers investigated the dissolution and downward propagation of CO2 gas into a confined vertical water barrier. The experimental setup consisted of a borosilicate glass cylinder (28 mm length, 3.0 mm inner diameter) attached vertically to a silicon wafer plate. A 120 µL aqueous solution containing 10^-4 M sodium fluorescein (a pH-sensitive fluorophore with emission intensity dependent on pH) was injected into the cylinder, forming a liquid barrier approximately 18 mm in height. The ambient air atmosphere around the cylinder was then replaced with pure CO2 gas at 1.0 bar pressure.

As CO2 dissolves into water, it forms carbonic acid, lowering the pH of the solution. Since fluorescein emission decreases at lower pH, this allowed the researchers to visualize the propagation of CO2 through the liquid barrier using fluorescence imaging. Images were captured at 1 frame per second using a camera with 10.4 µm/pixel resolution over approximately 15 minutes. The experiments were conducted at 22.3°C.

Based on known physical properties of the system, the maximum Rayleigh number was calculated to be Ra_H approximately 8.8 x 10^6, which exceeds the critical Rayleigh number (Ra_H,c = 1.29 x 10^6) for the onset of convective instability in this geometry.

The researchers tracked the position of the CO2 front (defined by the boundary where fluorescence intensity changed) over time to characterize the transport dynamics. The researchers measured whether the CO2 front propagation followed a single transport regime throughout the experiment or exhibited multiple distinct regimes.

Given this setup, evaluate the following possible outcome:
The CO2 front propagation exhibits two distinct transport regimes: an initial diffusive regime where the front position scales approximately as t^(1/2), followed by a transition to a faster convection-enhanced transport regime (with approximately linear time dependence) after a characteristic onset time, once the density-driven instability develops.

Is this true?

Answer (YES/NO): NO